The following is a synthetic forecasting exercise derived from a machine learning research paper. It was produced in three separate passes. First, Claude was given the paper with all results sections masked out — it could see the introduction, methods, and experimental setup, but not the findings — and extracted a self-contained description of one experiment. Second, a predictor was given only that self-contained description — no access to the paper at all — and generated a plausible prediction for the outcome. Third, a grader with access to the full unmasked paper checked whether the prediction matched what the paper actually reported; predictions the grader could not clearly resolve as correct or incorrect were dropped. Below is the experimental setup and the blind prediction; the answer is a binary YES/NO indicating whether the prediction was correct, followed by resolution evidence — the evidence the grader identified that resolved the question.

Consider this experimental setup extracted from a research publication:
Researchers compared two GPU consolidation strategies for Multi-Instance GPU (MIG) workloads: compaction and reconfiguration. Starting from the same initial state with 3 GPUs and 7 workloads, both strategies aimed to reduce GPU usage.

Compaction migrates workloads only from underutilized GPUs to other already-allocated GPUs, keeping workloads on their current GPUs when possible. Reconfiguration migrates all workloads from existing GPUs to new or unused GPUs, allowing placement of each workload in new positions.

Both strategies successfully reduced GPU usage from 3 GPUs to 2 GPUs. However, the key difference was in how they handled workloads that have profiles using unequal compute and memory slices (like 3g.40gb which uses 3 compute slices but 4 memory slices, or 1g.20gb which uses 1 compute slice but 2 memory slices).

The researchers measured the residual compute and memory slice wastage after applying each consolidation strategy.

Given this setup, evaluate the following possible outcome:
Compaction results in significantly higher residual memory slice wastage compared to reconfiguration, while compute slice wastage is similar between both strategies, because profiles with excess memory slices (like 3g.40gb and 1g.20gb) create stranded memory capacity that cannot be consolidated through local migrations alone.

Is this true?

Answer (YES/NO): NO